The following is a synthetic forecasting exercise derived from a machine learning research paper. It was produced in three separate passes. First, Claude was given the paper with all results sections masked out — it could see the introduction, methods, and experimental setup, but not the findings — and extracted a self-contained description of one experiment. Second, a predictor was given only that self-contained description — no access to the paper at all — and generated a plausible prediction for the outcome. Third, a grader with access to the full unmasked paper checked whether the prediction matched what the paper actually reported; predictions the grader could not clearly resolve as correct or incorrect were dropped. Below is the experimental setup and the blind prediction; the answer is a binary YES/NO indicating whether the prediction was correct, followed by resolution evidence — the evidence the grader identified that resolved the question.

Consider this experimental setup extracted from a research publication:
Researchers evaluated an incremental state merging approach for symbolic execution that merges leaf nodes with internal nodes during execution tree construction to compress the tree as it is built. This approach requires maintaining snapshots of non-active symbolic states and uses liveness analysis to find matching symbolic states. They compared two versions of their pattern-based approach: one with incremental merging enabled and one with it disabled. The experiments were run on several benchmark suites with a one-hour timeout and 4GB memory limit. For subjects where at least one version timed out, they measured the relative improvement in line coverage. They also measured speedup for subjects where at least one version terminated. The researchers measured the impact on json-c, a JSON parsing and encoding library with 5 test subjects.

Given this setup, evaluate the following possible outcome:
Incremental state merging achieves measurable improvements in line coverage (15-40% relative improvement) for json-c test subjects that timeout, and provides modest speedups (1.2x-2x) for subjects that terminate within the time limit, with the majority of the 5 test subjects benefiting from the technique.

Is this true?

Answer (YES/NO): NO